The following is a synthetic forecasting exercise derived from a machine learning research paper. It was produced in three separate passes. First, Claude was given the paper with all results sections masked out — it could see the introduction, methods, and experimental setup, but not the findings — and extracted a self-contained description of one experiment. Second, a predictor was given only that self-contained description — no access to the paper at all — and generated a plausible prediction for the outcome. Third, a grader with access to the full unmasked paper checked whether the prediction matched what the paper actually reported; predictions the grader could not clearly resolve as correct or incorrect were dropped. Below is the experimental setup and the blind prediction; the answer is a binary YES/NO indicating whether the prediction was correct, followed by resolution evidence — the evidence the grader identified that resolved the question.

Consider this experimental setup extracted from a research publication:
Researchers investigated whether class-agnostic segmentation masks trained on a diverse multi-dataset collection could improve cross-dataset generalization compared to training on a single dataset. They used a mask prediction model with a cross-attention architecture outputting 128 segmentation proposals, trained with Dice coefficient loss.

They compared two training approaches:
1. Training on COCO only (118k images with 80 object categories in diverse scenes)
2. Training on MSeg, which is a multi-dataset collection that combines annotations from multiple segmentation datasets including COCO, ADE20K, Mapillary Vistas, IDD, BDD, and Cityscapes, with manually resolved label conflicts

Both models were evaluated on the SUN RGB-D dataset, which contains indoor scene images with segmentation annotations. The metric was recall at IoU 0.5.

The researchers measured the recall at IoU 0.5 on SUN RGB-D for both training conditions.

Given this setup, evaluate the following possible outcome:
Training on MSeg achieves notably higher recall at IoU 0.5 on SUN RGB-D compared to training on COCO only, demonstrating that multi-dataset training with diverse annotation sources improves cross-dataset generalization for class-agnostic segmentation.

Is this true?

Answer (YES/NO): NO